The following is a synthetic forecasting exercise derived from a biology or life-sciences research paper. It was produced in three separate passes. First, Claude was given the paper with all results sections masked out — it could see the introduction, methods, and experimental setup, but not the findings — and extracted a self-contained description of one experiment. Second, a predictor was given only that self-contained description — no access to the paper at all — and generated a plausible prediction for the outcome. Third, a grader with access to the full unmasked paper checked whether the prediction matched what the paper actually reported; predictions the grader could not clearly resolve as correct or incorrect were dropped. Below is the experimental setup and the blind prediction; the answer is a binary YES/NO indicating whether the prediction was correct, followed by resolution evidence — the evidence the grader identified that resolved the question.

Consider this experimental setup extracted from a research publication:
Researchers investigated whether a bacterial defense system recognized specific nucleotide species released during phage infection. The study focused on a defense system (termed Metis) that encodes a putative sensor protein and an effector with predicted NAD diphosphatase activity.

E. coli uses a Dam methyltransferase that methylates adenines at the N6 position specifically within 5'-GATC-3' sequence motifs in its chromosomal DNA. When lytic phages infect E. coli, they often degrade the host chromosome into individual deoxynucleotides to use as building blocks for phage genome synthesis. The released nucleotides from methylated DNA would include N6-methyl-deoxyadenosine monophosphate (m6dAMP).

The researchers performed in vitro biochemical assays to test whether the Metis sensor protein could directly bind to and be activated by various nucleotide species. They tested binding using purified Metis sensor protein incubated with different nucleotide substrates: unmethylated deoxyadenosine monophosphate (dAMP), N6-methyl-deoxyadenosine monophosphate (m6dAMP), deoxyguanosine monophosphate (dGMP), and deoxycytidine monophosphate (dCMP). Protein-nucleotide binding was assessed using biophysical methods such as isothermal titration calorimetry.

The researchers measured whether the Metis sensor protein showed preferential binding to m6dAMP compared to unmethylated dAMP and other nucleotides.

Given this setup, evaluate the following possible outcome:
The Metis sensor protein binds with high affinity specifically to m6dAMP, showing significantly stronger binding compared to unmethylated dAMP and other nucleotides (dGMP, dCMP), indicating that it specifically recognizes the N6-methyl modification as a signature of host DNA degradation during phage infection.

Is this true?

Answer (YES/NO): YES